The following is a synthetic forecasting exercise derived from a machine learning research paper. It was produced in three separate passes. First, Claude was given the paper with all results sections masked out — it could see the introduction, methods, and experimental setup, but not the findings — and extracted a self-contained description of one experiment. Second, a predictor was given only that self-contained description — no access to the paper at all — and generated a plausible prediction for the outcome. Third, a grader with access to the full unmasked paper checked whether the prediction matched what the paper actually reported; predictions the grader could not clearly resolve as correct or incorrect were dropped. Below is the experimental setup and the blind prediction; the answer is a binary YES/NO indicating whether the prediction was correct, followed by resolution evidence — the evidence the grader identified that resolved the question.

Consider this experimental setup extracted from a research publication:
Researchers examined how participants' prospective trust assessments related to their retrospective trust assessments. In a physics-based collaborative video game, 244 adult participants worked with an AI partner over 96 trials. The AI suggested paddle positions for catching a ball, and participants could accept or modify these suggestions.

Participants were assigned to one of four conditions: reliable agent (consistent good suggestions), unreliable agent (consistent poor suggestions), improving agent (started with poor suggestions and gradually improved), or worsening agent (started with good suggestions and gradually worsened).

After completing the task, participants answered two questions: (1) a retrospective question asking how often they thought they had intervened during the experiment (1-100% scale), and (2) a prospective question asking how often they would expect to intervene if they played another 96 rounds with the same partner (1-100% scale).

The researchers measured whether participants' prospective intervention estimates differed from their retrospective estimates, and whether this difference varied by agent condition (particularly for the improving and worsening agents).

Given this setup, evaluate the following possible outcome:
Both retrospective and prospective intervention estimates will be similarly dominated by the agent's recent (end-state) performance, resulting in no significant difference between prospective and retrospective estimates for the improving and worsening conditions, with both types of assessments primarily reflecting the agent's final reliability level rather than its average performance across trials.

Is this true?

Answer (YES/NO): NO